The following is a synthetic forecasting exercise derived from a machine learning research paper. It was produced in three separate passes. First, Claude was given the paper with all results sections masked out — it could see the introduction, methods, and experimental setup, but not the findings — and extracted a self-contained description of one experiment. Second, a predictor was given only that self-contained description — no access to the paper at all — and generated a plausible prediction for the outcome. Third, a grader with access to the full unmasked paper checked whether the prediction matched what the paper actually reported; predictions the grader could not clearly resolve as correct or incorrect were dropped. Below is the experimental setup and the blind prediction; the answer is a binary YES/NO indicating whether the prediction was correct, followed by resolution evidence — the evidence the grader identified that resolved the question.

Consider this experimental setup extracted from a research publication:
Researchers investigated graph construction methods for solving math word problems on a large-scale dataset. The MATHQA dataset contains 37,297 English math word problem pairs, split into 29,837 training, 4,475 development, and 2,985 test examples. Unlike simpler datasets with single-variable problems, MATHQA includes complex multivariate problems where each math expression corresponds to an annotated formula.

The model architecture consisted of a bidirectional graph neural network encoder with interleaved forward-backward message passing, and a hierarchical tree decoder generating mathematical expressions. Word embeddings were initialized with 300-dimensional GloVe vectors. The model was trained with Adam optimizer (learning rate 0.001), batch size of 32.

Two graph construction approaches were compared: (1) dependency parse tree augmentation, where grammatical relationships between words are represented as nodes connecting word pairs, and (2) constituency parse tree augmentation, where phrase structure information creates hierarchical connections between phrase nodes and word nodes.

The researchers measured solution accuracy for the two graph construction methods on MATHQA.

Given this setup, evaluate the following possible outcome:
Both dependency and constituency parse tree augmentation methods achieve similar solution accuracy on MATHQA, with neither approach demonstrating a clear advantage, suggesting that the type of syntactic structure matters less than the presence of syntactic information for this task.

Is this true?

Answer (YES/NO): NO